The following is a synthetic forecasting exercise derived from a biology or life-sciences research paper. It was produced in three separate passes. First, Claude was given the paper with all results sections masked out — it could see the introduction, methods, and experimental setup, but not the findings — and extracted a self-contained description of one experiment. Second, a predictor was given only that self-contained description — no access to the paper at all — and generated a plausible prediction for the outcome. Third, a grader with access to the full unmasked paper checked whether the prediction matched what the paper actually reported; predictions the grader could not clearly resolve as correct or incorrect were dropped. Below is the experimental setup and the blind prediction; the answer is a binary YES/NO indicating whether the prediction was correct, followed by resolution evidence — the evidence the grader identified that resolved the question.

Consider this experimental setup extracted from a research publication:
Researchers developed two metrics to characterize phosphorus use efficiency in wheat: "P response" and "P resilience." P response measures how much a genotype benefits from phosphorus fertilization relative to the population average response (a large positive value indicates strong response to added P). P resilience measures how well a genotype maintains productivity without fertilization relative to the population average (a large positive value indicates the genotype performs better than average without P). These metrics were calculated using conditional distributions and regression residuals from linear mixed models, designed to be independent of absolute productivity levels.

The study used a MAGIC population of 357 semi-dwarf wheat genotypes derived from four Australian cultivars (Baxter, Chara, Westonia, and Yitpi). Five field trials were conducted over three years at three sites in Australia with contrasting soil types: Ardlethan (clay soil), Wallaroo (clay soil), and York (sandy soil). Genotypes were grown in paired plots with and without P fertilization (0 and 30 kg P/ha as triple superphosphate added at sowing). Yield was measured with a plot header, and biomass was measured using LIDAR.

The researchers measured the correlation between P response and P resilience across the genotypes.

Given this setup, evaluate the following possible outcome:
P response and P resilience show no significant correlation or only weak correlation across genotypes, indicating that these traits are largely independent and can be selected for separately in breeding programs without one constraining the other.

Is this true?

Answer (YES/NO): NO